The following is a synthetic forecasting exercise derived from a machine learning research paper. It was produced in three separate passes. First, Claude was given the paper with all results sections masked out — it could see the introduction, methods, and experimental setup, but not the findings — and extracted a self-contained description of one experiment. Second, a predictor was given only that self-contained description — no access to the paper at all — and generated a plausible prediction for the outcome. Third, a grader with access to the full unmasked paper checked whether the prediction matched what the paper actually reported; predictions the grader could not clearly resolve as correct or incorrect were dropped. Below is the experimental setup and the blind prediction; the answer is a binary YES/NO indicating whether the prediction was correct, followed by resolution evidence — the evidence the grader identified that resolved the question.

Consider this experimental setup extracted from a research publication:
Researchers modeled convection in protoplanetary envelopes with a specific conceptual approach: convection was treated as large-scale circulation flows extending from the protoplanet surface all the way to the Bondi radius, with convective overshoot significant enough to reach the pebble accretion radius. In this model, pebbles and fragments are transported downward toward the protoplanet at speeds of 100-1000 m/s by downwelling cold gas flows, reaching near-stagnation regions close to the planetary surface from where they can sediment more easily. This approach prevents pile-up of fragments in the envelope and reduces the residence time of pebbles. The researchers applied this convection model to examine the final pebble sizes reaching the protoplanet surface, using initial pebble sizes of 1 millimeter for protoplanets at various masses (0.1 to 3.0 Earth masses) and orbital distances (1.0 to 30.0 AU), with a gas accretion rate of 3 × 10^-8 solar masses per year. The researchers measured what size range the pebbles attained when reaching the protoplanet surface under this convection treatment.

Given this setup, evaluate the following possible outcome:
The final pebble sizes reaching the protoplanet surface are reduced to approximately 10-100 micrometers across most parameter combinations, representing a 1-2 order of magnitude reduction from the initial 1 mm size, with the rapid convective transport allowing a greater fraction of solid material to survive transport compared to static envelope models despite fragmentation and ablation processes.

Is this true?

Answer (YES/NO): NO